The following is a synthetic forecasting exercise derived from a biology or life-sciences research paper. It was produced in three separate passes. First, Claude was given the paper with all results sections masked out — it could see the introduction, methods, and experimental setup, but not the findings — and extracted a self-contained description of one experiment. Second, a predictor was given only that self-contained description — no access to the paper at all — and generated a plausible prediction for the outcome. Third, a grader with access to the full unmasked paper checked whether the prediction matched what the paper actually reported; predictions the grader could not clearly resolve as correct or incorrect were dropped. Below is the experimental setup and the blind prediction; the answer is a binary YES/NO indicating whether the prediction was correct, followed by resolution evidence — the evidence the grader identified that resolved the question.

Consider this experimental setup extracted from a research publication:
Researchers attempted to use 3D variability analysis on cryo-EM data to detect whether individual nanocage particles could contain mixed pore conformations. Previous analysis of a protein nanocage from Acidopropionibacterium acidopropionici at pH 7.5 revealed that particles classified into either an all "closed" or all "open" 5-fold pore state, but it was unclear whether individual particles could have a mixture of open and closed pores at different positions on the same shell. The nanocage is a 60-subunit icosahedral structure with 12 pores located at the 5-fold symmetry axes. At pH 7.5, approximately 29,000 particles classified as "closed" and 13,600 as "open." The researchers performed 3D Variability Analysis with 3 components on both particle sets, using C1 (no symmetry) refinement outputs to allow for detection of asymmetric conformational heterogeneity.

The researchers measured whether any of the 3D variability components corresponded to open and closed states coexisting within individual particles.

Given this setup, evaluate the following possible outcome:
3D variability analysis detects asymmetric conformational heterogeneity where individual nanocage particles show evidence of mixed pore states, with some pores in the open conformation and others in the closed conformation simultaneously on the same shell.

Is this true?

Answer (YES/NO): NO